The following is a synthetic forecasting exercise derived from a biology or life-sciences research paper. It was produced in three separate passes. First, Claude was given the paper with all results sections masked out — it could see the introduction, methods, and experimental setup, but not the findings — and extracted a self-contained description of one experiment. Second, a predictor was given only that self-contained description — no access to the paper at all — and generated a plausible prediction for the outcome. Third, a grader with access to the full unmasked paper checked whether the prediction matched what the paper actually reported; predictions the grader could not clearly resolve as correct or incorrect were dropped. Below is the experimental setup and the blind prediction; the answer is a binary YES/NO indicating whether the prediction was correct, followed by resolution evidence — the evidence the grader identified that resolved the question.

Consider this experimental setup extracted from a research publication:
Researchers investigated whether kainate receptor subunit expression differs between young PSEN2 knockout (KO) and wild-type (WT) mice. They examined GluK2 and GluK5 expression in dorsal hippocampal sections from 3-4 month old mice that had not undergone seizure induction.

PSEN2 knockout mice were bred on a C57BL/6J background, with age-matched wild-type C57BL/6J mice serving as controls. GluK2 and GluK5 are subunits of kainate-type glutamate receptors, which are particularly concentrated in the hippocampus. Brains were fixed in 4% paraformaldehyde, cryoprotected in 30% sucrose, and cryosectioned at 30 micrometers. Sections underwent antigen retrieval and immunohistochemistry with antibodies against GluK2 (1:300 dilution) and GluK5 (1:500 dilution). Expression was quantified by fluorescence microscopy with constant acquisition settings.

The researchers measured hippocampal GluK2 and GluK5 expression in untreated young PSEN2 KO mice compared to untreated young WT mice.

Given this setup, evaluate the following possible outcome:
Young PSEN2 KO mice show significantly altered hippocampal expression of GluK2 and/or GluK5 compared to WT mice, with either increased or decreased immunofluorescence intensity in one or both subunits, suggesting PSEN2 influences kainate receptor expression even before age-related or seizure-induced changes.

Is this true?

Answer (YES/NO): NO